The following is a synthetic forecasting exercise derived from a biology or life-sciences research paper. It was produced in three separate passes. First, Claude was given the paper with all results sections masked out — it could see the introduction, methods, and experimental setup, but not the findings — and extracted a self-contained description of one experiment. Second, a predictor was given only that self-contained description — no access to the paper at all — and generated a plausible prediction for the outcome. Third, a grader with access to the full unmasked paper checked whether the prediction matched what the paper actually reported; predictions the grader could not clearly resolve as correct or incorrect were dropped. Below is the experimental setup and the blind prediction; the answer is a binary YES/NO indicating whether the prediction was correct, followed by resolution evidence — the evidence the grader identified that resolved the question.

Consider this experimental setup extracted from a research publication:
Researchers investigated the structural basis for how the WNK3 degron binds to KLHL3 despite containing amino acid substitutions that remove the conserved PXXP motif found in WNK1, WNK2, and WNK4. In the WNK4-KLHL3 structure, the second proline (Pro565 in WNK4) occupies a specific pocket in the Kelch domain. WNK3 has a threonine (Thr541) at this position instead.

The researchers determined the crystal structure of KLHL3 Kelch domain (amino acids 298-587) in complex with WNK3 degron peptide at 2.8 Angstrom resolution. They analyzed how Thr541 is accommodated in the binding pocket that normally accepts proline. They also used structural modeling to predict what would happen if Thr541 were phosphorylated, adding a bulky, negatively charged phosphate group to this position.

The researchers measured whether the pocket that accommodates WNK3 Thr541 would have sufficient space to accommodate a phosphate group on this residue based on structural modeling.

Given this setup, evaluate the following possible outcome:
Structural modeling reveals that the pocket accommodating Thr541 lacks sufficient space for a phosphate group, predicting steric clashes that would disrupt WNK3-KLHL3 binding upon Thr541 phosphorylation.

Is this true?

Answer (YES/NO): YES